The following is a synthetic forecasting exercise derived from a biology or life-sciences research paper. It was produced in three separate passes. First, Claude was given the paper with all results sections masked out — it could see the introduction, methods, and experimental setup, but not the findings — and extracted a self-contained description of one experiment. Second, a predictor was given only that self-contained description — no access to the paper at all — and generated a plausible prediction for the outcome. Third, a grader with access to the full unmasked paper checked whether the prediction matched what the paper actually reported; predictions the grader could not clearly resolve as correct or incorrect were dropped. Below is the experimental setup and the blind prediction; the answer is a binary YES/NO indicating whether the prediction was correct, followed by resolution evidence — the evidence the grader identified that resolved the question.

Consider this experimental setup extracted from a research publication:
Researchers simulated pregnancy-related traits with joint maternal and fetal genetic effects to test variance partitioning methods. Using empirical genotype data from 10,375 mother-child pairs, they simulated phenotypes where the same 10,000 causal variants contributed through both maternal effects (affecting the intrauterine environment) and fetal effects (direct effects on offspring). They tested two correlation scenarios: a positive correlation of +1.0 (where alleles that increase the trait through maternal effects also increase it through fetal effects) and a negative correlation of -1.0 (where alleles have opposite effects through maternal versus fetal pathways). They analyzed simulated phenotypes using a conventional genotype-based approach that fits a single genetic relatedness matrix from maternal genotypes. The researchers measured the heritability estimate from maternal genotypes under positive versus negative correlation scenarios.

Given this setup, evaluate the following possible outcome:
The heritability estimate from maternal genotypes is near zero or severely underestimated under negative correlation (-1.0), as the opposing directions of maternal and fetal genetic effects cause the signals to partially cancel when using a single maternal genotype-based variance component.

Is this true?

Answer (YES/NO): YES